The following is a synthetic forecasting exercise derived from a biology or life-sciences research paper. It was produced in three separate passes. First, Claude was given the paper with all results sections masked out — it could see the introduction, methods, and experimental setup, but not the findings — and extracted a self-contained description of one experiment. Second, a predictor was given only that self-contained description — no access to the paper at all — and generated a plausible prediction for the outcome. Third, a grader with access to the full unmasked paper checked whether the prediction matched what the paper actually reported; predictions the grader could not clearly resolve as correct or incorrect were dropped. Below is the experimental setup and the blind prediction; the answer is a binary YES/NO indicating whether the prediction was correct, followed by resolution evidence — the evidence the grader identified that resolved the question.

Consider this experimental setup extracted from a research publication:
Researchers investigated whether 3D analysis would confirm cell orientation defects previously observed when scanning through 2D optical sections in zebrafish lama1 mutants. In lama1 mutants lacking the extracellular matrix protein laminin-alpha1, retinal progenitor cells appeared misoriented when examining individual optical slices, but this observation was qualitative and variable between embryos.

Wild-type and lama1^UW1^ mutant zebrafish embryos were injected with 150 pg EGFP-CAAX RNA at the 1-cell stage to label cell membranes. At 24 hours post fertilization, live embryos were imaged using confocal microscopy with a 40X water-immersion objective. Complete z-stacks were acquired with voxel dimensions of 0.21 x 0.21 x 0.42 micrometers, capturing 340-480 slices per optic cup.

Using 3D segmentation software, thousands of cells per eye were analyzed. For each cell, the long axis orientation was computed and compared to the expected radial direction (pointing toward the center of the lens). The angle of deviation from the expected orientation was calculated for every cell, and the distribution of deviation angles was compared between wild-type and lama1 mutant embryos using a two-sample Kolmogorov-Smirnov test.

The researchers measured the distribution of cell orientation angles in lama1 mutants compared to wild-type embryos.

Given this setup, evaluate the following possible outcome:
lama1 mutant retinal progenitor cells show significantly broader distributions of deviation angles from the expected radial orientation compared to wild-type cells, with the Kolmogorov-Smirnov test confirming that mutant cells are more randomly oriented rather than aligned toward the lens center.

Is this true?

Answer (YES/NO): YES